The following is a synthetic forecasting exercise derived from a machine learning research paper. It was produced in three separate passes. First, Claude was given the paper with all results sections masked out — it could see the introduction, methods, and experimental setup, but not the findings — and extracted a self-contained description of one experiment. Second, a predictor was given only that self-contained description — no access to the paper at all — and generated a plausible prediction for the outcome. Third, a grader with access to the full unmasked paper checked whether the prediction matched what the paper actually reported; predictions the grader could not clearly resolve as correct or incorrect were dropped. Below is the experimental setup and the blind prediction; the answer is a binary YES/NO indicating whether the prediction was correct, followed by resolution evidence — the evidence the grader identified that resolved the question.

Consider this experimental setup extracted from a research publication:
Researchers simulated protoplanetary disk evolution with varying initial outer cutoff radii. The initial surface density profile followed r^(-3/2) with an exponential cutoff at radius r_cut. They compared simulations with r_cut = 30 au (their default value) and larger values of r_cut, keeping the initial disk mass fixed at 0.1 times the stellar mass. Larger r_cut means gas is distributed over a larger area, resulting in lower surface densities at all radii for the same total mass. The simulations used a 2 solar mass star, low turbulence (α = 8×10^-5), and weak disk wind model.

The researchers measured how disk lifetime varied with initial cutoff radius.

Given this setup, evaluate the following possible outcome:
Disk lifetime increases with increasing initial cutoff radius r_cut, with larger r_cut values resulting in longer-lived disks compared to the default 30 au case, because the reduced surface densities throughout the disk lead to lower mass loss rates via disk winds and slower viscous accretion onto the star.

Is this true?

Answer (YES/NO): NO